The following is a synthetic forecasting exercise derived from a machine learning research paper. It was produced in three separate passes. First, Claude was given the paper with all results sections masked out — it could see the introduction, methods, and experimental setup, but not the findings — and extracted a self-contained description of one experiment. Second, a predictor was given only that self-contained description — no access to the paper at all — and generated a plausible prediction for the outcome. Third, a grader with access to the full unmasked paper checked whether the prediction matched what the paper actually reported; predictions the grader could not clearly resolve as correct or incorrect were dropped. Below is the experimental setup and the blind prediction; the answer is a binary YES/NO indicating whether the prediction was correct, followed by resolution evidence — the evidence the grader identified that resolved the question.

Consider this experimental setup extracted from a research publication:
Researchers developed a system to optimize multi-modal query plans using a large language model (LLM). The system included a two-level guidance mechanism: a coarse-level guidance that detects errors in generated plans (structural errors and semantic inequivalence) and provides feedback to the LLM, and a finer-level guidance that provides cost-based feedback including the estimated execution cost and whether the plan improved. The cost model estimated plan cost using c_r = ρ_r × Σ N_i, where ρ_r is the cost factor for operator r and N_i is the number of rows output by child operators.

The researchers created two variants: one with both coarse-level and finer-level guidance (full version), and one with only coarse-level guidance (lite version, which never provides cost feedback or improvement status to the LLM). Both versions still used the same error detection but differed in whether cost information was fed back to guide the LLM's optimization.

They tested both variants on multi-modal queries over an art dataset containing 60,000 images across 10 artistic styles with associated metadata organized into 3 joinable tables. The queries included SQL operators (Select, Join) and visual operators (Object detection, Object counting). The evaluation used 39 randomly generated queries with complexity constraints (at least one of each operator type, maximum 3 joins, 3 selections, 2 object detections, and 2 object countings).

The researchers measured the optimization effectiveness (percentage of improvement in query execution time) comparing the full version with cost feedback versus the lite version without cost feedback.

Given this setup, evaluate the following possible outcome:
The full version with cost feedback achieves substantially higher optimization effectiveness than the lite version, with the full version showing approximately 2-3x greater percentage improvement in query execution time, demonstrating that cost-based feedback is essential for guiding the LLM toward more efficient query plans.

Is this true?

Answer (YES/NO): NO